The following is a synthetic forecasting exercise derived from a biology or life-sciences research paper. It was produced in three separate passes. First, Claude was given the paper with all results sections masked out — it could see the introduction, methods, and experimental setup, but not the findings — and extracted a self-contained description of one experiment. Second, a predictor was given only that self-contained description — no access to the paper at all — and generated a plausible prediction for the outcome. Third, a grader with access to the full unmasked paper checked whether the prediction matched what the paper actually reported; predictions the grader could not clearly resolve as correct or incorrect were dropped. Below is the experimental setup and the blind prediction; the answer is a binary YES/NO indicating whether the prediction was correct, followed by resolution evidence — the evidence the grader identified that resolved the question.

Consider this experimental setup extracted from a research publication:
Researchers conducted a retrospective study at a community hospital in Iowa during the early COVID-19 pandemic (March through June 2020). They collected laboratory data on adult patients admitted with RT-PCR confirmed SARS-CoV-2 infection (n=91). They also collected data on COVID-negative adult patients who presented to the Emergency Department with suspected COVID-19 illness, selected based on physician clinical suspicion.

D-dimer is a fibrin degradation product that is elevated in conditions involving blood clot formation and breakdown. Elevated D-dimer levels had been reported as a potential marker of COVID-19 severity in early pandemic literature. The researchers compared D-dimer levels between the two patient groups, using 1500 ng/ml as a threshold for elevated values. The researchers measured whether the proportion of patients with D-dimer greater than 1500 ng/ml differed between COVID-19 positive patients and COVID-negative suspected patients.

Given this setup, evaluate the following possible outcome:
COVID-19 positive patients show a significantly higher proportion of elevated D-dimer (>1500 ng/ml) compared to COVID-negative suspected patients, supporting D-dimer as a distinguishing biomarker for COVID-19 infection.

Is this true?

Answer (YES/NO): NO